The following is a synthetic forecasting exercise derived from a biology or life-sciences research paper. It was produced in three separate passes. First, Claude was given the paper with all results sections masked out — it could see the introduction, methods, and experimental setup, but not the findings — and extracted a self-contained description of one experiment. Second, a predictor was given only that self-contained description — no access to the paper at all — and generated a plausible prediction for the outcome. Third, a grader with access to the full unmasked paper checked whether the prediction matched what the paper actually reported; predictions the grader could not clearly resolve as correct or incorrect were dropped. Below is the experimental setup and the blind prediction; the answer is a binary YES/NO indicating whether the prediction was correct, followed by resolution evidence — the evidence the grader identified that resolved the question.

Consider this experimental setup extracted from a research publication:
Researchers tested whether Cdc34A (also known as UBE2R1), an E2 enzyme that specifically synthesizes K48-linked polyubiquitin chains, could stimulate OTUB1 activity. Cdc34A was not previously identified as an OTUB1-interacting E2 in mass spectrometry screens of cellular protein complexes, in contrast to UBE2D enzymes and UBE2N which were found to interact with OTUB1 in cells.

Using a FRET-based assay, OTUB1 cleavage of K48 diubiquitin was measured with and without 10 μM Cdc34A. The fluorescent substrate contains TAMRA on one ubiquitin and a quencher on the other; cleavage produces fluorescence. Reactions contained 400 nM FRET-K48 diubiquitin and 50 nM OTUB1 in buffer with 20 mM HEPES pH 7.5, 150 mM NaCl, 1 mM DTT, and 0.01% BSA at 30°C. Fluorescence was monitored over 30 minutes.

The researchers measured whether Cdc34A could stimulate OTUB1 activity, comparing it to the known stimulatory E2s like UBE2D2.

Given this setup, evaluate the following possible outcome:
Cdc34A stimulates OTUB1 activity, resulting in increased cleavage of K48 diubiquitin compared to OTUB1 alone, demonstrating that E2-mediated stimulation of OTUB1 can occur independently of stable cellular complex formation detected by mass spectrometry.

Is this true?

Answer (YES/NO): NO